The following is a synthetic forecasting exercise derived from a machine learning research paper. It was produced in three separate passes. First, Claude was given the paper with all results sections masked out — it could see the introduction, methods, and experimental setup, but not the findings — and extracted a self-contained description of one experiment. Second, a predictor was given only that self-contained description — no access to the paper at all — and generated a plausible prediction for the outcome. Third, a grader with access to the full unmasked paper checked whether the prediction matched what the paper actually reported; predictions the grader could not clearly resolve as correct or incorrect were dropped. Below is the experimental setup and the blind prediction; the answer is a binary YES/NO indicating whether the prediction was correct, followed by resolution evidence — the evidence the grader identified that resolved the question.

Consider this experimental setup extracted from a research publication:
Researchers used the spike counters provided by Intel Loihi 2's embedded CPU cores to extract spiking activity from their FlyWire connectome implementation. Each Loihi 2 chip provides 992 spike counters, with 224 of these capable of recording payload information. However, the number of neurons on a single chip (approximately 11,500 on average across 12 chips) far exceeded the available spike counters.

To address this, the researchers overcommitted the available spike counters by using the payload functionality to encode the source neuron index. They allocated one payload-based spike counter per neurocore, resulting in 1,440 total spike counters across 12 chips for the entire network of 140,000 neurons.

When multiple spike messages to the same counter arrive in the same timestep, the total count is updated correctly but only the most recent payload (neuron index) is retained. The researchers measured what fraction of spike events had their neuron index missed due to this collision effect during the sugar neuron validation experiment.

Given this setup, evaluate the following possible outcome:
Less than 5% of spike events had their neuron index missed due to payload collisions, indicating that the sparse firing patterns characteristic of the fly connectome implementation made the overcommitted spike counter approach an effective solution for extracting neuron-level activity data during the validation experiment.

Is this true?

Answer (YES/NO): YES